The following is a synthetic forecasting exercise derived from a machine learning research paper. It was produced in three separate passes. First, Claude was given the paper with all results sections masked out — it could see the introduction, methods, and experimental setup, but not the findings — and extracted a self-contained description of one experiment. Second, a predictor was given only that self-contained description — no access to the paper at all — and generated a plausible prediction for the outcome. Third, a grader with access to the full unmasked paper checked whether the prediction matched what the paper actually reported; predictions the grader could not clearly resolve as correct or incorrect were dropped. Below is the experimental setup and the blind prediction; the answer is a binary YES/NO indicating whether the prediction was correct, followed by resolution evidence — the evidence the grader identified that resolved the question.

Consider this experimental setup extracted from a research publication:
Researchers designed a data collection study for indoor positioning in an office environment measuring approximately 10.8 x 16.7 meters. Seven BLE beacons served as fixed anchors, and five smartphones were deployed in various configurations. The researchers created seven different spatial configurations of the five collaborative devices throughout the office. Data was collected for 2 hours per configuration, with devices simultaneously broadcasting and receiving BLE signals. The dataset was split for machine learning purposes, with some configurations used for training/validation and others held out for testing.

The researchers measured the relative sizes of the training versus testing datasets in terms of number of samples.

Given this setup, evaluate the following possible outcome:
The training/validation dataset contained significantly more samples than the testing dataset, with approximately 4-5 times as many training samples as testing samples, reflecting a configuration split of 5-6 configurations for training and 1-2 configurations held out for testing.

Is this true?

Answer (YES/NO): NO